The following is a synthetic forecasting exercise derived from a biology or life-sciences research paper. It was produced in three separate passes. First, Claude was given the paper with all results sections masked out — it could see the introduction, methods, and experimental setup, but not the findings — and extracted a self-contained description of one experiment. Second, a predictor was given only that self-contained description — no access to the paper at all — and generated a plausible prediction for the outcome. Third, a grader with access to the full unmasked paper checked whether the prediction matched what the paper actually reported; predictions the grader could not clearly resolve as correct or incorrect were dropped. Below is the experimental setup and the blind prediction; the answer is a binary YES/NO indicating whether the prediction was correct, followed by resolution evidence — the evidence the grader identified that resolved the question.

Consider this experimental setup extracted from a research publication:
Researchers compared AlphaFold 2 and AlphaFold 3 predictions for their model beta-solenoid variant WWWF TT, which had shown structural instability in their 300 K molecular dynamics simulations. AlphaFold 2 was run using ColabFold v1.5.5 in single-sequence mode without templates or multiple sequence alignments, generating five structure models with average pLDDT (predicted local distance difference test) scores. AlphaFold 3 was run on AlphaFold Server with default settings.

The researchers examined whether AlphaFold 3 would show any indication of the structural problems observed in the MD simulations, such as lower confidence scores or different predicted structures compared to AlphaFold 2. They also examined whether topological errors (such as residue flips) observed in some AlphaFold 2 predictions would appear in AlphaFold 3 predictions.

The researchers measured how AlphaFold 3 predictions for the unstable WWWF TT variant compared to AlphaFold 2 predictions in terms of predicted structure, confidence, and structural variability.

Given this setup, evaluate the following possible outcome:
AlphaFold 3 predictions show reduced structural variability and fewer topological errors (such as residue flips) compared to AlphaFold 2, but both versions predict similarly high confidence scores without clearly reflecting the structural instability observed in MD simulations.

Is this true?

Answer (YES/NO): NO